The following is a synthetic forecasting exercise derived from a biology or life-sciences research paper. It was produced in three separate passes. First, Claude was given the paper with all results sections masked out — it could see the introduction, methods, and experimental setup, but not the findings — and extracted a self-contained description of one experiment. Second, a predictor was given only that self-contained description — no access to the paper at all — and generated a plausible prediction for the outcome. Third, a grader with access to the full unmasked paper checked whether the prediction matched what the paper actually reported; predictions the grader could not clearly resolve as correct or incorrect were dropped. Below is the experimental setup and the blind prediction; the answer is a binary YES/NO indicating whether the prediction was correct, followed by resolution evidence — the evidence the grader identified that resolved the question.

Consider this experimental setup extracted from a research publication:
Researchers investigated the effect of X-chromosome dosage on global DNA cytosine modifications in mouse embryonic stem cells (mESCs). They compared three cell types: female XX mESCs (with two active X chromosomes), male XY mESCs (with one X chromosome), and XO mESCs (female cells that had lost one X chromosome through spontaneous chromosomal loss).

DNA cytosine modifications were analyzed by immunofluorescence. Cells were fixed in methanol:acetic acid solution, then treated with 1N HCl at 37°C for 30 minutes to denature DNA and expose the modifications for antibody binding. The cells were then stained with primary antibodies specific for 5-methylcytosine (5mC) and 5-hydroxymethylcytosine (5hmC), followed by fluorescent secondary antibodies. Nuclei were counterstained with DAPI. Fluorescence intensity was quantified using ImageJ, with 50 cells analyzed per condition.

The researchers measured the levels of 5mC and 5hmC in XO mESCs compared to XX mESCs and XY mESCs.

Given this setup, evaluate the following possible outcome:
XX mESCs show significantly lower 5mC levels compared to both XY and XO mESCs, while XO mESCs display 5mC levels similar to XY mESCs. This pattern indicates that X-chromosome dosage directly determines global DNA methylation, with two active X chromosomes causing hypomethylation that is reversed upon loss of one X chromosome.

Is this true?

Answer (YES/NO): YES